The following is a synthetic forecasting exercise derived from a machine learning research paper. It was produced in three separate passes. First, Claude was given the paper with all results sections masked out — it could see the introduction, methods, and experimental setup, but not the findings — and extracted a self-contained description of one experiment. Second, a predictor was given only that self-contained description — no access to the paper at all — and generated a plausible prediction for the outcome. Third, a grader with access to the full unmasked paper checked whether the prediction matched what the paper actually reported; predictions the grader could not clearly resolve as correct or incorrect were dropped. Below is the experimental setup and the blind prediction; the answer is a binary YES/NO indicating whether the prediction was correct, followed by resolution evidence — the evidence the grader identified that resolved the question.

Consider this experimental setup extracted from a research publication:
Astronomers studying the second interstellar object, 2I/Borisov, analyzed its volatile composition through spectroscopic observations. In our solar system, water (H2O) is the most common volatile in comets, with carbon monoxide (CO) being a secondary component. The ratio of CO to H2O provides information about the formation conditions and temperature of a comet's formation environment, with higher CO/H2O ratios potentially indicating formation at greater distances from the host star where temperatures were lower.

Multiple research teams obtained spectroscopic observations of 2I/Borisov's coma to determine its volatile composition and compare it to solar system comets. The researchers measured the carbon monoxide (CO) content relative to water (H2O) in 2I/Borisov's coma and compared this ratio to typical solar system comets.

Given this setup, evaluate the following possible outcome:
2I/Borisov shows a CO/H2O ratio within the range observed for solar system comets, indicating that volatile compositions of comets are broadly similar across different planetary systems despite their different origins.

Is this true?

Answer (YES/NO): NO